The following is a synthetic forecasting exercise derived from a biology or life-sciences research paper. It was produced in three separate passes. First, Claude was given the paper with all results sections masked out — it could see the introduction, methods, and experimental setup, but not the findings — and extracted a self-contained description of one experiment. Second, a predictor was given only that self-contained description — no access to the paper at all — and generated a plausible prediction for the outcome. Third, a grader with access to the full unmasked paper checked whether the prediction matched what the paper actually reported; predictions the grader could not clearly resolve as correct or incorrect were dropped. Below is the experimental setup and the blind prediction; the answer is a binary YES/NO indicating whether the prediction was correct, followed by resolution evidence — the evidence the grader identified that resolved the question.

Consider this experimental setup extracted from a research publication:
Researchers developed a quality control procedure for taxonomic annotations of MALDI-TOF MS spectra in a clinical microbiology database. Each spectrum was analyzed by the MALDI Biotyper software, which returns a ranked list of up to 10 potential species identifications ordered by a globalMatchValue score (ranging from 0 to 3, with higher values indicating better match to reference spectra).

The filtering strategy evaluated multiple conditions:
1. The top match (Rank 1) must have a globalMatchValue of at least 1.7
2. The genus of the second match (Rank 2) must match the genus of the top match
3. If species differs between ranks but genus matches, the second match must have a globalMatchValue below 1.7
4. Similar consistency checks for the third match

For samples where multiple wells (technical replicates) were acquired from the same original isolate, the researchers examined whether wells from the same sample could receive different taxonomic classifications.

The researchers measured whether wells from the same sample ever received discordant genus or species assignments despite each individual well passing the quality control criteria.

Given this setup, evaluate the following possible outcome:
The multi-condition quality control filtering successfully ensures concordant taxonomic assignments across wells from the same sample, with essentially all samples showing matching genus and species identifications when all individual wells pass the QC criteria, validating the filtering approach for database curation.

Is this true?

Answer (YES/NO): NO